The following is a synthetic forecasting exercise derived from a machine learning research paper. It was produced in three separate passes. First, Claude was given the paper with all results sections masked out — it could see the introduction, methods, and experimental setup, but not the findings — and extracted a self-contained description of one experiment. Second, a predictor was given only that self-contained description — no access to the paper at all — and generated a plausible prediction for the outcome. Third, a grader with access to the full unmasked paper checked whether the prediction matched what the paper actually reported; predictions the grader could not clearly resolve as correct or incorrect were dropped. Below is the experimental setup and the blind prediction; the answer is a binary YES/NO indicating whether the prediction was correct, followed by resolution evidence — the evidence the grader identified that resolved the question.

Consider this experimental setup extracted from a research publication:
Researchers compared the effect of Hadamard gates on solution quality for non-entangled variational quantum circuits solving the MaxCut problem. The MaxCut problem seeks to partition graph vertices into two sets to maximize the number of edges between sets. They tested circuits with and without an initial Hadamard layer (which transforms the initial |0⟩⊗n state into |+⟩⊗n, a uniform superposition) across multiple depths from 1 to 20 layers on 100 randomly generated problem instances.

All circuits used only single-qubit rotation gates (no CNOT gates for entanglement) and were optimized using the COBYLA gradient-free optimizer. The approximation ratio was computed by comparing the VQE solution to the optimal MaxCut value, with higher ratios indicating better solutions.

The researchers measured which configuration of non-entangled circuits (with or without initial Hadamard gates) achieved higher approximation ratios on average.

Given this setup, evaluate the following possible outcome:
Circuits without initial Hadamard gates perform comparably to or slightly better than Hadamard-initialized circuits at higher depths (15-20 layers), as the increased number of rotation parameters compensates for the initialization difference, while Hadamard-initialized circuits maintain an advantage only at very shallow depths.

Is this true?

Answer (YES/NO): NO